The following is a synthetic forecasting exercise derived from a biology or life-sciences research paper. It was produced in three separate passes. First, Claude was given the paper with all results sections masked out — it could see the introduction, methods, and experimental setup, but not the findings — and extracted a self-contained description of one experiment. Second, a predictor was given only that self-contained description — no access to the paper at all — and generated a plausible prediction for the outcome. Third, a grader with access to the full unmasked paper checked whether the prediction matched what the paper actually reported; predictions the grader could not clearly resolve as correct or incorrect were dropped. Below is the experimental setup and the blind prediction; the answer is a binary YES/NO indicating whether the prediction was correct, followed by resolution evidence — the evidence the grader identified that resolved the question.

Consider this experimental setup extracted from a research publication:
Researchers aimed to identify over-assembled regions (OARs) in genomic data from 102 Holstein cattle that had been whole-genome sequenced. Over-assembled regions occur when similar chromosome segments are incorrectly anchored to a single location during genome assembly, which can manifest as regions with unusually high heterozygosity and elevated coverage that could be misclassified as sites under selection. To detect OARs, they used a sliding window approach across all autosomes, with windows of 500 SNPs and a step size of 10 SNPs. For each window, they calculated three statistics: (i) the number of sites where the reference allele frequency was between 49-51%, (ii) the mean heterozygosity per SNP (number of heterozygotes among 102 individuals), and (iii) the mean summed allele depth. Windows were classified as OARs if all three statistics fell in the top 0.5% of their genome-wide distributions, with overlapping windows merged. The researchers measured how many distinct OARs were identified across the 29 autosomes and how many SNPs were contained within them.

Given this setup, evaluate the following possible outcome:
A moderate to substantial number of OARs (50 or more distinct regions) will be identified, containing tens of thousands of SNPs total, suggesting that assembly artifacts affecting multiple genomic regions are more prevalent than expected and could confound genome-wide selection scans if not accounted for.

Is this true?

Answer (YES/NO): NO